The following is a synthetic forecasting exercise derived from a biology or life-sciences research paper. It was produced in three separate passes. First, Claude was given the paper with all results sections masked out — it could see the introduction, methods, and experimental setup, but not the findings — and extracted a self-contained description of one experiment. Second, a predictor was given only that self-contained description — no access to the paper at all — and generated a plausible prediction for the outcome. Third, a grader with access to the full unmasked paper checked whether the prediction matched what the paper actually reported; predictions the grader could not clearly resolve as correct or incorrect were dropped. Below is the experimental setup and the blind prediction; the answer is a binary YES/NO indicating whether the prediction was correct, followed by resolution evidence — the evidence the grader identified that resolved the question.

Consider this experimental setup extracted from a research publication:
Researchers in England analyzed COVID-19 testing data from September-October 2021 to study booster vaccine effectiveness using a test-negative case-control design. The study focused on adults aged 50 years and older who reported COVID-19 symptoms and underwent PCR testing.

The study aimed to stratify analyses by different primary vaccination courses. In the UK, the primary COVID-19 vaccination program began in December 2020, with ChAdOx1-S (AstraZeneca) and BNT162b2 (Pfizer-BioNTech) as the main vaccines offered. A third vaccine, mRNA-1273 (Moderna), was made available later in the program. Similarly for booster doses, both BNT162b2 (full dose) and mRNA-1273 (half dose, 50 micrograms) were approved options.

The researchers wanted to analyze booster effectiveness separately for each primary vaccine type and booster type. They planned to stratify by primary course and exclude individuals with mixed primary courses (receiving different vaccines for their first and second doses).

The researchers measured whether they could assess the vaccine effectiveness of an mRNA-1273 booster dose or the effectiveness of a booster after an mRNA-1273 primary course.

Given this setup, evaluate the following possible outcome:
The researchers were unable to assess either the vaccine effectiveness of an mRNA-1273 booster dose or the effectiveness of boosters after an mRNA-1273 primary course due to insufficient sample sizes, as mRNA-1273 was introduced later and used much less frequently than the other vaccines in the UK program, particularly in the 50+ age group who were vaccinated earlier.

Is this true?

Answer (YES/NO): YES